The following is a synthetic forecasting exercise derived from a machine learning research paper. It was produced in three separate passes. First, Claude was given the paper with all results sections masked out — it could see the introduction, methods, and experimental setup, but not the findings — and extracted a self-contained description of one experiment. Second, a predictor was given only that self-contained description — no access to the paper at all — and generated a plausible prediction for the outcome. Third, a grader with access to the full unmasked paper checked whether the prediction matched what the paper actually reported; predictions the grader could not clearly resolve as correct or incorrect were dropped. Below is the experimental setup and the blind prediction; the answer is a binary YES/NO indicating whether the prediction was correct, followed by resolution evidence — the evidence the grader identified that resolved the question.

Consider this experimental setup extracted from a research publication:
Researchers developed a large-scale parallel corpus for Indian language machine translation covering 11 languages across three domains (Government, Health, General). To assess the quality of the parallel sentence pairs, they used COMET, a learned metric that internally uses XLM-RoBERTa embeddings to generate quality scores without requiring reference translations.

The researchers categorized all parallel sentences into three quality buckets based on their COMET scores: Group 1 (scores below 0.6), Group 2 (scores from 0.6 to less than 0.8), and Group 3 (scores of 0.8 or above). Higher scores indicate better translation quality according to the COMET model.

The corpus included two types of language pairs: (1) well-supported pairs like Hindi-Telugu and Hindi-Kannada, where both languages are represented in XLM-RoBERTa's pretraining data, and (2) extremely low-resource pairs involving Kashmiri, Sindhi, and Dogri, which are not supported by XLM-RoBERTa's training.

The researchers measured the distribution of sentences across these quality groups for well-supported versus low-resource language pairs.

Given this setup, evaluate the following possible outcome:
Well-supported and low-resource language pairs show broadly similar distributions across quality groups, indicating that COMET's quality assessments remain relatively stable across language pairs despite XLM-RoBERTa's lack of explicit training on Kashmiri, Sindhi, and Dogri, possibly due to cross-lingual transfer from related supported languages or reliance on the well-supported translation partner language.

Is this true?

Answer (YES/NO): NO